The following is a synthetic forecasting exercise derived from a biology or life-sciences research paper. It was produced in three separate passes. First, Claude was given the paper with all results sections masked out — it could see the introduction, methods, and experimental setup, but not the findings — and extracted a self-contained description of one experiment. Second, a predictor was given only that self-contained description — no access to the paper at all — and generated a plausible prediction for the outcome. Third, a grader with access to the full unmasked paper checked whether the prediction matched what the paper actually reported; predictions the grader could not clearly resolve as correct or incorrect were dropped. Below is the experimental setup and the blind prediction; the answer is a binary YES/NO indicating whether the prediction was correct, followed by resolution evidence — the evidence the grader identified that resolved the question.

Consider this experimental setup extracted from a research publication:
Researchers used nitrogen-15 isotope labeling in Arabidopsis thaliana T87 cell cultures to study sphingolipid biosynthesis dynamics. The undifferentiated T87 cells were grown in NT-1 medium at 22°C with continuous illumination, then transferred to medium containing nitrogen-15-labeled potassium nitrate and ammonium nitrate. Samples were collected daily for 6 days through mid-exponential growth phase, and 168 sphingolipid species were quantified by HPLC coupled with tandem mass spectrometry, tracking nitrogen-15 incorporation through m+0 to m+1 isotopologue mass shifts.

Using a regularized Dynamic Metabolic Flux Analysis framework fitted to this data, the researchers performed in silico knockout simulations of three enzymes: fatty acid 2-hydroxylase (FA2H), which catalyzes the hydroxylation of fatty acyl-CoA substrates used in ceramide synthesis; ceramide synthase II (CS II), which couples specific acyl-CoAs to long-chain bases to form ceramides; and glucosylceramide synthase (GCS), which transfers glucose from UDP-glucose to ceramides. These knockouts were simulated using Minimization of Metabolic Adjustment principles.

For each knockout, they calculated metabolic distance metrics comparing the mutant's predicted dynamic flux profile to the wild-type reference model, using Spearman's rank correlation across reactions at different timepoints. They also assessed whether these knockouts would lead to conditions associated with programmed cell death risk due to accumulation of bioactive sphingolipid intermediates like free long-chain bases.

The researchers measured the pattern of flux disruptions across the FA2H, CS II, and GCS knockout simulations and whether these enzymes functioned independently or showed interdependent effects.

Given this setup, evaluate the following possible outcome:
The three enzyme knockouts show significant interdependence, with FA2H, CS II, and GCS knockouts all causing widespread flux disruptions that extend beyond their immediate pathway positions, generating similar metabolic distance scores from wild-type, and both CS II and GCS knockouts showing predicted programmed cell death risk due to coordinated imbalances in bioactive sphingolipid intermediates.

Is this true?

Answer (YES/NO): NO